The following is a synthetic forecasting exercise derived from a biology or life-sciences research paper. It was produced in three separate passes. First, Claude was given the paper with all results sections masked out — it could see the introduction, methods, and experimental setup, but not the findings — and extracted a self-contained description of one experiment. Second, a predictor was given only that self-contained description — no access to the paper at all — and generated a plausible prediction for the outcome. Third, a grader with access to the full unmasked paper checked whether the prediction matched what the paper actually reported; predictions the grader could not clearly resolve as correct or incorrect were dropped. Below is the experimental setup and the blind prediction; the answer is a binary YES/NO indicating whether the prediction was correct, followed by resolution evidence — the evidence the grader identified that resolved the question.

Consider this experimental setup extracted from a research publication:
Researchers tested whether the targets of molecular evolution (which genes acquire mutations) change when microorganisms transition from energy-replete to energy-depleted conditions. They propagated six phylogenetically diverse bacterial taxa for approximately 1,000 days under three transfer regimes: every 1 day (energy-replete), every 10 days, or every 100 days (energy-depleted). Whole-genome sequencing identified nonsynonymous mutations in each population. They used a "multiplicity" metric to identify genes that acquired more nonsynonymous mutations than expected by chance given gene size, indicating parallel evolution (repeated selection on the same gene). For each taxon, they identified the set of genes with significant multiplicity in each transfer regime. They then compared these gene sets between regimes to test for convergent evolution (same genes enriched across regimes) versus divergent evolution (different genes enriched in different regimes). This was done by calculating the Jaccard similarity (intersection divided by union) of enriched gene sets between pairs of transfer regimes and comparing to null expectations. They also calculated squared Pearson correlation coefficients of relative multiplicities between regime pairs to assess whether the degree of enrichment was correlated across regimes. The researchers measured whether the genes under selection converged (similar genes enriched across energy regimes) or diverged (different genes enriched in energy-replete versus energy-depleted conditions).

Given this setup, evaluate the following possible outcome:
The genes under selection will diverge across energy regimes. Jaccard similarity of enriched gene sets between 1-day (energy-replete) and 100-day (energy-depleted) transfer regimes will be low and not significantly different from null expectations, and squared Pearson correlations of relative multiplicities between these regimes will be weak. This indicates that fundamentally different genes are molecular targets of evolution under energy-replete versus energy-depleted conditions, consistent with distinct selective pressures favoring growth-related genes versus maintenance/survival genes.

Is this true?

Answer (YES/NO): NO